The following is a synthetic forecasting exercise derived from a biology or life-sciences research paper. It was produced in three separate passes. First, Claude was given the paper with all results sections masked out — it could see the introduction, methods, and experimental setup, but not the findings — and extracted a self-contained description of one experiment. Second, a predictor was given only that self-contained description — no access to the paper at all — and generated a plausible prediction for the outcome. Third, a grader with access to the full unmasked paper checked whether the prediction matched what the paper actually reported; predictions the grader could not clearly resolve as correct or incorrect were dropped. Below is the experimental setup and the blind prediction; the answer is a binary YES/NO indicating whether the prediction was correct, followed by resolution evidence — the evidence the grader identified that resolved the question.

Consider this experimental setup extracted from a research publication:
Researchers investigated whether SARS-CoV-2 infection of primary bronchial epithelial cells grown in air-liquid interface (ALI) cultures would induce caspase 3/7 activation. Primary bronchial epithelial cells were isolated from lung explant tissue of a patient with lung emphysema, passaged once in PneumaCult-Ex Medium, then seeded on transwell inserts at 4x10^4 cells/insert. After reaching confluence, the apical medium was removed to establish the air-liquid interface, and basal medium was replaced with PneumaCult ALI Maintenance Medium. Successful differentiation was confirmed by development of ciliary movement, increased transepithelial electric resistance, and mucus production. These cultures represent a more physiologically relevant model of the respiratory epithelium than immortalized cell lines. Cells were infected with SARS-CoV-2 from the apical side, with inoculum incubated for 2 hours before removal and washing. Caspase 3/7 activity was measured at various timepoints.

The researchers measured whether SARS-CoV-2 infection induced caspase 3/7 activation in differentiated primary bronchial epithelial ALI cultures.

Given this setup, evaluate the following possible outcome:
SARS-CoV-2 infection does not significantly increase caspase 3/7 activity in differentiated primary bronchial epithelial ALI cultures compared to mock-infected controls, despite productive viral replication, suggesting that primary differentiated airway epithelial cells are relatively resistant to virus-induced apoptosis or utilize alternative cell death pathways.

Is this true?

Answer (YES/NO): NO